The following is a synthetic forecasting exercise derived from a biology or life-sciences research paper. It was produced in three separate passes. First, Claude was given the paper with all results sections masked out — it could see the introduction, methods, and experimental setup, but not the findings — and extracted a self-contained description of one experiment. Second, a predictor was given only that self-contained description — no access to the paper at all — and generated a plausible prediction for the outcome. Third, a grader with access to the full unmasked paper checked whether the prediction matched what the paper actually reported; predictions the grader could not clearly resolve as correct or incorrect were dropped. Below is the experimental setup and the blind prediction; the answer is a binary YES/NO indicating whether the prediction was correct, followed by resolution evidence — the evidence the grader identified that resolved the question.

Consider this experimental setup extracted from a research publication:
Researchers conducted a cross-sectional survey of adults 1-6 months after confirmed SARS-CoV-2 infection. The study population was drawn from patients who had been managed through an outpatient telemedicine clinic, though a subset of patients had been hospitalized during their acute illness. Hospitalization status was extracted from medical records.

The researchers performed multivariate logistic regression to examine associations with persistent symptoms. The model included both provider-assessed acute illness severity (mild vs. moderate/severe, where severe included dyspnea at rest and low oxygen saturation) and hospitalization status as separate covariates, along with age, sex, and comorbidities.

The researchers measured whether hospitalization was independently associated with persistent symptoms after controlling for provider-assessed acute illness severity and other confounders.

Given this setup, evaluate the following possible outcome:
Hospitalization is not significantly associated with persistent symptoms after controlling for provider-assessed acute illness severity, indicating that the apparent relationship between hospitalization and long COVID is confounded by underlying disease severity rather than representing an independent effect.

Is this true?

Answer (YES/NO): YES